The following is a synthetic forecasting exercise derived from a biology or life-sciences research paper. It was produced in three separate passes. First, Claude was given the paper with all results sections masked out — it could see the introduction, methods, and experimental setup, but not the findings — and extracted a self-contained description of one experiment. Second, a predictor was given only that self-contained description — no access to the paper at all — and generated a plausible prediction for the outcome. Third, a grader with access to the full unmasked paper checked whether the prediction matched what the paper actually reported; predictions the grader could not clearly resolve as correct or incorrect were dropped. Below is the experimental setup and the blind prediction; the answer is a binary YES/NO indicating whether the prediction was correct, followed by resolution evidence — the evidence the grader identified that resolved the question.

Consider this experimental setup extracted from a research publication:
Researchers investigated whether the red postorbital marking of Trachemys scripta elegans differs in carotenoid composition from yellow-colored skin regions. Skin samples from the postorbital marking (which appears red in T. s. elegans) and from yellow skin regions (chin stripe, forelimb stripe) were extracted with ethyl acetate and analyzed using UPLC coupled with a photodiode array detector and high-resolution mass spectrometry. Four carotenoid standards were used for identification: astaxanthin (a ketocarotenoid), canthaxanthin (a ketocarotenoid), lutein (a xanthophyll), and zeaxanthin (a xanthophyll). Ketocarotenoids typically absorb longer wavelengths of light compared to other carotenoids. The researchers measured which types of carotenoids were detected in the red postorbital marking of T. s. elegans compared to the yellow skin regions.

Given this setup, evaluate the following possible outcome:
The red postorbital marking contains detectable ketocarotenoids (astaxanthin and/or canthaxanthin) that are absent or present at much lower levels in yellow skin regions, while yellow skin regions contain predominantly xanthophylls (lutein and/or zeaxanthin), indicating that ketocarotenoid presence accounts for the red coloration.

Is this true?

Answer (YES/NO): YES